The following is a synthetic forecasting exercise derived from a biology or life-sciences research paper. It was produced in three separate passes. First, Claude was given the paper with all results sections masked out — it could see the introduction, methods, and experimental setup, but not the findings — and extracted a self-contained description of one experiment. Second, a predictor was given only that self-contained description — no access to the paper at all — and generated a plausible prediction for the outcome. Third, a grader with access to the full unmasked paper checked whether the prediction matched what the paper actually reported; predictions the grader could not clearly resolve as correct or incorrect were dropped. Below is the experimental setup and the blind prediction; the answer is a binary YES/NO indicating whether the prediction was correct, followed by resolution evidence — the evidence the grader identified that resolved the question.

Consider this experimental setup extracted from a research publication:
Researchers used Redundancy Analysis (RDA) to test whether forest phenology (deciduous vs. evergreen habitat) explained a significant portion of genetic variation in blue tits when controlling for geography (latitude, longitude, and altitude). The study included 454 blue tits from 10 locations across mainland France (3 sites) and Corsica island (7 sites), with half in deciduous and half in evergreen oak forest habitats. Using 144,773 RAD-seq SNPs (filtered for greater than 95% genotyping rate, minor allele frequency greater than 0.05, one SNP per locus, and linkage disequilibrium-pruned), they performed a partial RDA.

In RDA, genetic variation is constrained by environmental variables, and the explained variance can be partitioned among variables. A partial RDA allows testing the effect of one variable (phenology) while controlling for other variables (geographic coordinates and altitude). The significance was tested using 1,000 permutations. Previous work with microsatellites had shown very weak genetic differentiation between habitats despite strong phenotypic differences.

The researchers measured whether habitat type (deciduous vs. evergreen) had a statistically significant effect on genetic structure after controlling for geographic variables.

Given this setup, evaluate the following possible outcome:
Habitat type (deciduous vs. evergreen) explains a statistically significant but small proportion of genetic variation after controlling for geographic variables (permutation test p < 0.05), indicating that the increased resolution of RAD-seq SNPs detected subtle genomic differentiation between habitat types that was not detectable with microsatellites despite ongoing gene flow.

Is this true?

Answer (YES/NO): YES